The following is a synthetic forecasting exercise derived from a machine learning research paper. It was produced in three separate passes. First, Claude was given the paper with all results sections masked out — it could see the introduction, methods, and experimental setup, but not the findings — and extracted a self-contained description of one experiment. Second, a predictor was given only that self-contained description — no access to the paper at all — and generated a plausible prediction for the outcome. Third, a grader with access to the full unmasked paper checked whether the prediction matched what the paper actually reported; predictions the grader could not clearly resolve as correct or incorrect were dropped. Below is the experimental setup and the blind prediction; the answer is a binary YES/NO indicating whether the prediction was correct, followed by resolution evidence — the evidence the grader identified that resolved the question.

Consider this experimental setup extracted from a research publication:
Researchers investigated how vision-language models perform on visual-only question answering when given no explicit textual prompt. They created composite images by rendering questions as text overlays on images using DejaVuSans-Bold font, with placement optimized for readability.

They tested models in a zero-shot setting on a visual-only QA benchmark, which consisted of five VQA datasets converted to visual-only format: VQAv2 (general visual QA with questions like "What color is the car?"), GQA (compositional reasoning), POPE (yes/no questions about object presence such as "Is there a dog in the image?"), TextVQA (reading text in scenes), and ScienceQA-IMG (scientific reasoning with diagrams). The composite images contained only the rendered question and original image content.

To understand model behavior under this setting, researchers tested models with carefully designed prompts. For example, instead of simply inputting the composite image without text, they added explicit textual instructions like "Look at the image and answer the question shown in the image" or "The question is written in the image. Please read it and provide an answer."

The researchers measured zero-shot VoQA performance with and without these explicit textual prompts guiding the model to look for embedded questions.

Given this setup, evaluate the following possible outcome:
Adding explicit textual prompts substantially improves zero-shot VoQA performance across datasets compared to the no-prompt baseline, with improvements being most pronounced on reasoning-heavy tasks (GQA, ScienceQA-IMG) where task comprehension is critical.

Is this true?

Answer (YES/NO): NO